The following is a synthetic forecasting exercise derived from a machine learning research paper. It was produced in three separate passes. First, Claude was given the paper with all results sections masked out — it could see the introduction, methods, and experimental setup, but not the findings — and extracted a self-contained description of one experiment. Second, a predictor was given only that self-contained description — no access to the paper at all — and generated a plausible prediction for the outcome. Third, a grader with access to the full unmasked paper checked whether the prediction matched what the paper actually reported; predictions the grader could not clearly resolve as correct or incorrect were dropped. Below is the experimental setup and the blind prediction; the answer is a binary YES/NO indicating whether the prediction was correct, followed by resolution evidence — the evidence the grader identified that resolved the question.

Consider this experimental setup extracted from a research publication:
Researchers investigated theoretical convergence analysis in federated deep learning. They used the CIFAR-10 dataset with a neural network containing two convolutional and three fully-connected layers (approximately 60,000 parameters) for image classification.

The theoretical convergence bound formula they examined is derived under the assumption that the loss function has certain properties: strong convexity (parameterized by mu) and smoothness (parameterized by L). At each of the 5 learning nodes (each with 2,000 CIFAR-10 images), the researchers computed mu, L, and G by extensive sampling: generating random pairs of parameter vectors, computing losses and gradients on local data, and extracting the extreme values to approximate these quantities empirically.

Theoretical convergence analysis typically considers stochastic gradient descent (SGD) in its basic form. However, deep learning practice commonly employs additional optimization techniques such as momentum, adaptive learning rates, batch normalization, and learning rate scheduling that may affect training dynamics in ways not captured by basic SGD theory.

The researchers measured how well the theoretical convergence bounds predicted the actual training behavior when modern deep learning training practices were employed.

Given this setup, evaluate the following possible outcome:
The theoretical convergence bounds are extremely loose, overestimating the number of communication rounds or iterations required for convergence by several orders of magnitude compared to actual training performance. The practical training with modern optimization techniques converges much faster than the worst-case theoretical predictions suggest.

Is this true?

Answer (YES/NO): YES